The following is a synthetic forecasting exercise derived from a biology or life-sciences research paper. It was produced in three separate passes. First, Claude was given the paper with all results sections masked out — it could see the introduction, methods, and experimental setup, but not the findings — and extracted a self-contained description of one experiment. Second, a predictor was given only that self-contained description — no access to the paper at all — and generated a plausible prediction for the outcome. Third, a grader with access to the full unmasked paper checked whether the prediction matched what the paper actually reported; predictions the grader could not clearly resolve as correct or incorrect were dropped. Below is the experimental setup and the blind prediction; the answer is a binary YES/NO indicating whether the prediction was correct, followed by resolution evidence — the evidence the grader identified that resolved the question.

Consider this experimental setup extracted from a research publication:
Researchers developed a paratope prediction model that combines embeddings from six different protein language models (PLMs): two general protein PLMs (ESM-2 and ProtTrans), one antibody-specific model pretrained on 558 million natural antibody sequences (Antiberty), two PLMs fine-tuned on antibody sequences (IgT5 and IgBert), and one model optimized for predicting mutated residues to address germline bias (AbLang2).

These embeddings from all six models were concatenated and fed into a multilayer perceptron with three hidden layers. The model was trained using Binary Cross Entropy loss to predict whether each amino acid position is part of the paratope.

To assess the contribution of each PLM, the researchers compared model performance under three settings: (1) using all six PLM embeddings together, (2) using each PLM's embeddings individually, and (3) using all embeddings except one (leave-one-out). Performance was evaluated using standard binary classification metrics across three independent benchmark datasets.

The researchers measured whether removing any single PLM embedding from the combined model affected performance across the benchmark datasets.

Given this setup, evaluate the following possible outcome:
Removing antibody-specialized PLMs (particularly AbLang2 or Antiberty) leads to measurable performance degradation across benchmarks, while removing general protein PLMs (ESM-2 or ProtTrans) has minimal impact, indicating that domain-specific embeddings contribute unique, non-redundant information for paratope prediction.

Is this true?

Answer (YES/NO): NO